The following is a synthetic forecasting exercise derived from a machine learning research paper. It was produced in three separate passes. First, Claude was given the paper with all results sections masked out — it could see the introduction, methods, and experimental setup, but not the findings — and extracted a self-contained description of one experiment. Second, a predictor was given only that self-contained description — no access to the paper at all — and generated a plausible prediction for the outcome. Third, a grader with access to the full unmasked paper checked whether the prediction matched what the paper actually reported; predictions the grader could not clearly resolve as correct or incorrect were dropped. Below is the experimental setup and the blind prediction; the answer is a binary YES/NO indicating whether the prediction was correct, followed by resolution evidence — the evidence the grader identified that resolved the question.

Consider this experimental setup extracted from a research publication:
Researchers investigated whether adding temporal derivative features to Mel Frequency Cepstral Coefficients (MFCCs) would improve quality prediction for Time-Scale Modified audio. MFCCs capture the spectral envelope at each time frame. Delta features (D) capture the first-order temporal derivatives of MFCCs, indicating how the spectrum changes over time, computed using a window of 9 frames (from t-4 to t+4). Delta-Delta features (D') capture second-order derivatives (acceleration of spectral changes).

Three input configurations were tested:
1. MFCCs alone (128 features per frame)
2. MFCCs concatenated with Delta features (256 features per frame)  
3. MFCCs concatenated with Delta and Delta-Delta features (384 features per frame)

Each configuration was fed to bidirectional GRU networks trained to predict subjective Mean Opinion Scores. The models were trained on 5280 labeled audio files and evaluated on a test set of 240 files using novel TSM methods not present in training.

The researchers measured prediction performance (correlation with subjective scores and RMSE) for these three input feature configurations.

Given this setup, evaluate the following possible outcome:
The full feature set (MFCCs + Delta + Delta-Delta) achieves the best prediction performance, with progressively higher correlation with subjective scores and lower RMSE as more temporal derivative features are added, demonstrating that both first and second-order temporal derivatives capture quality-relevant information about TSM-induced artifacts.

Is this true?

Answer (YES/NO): NO